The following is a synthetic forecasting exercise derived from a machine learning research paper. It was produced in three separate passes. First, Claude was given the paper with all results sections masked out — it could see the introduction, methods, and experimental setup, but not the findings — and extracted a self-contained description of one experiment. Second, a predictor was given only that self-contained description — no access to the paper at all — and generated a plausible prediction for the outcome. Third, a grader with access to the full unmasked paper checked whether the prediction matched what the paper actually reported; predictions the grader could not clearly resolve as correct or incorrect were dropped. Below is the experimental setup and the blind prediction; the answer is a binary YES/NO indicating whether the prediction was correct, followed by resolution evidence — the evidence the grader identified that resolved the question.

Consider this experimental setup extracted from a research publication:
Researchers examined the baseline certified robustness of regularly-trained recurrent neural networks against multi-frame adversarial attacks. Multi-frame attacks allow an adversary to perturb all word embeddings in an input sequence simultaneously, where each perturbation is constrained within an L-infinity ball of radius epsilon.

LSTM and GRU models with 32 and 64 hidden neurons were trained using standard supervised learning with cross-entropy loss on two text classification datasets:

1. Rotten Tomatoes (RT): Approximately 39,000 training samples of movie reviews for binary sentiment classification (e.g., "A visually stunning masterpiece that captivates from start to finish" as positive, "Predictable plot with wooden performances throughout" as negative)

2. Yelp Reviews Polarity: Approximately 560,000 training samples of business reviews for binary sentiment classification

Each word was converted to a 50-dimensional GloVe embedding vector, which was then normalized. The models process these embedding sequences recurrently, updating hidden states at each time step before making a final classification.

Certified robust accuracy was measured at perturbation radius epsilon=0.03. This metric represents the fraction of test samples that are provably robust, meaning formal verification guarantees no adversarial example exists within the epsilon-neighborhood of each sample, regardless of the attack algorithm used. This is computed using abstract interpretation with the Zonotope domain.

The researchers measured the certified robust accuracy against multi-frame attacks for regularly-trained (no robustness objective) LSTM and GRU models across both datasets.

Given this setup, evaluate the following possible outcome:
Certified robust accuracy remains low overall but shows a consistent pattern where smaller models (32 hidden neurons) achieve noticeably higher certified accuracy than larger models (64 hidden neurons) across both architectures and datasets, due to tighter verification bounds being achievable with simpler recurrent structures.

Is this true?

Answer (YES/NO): NO